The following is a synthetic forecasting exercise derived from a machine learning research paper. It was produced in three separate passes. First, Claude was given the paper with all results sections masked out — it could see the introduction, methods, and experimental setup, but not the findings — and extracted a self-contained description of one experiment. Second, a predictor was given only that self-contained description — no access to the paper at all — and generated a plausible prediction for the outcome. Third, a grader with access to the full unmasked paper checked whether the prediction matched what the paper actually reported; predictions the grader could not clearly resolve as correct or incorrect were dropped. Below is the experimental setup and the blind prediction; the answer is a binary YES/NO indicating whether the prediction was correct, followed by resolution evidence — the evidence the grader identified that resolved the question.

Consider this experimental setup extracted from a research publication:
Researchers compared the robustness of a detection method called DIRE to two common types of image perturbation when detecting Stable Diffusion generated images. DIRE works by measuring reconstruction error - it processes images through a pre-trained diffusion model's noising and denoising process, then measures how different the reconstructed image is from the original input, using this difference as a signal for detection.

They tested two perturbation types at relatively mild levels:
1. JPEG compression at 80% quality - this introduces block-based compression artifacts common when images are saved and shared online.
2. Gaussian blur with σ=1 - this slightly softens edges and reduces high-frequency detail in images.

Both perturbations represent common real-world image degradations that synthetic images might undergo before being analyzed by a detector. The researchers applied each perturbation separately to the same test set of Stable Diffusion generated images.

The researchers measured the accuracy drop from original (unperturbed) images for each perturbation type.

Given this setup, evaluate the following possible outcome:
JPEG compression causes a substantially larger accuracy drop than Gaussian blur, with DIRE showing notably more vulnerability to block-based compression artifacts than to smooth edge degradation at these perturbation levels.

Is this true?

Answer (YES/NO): YES